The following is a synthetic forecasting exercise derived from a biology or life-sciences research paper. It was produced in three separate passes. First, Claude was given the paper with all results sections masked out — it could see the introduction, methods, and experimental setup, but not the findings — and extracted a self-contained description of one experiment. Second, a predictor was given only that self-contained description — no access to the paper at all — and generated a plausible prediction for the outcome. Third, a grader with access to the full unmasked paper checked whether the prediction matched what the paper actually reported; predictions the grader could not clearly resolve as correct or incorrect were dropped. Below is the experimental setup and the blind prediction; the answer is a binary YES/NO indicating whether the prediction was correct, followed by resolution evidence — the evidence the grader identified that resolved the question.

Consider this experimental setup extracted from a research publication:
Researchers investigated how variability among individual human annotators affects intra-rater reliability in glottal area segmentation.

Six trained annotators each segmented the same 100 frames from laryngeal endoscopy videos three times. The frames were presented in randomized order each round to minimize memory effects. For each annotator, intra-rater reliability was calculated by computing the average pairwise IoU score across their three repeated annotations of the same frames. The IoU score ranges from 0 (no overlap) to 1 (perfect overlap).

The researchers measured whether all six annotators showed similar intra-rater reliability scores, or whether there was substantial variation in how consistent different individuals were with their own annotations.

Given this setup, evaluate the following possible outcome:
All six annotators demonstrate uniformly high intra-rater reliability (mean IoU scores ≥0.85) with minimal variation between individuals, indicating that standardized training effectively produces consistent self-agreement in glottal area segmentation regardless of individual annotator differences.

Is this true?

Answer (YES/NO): NO